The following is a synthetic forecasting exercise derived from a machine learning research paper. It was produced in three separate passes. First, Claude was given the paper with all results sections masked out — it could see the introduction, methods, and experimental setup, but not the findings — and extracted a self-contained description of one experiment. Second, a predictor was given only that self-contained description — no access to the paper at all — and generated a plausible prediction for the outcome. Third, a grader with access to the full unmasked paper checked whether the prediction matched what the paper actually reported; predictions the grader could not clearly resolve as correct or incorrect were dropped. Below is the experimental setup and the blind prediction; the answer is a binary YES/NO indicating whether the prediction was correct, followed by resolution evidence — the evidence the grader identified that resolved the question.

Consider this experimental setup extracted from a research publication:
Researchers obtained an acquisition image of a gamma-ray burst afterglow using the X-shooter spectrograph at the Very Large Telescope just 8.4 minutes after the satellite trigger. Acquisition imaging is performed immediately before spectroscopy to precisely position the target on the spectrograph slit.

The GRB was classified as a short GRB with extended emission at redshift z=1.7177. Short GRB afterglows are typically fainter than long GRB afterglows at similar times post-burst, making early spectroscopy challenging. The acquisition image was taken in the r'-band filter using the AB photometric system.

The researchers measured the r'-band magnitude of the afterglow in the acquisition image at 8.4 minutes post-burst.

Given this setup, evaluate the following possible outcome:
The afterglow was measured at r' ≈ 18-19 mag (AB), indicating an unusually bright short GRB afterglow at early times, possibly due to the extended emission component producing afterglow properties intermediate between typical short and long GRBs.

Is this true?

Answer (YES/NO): NO